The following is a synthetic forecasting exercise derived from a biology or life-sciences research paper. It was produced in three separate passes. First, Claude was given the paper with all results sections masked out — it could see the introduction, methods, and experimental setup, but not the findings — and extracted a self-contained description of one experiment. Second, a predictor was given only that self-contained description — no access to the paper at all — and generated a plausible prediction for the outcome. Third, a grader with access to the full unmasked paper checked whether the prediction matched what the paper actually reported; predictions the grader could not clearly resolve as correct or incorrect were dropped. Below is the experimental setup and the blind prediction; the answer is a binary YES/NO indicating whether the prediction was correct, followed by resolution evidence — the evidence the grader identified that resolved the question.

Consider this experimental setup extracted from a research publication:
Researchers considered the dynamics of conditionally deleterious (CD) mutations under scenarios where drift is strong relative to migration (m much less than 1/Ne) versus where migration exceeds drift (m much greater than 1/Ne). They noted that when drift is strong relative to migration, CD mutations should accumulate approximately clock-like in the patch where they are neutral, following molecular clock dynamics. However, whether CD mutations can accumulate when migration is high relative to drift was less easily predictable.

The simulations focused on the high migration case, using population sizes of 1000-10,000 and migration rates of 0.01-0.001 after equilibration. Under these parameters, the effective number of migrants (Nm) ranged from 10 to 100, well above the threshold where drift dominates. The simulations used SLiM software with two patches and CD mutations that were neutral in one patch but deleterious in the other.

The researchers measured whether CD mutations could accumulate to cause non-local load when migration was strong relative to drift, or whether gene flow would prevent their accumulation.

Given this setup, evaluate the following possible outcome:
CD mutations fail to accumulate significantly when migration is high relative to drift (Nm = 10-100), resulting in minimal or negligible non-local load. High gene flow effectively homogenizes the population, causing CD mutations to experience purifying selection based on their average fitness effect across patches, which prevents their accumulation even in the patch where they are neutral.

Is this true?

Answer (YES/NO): NO